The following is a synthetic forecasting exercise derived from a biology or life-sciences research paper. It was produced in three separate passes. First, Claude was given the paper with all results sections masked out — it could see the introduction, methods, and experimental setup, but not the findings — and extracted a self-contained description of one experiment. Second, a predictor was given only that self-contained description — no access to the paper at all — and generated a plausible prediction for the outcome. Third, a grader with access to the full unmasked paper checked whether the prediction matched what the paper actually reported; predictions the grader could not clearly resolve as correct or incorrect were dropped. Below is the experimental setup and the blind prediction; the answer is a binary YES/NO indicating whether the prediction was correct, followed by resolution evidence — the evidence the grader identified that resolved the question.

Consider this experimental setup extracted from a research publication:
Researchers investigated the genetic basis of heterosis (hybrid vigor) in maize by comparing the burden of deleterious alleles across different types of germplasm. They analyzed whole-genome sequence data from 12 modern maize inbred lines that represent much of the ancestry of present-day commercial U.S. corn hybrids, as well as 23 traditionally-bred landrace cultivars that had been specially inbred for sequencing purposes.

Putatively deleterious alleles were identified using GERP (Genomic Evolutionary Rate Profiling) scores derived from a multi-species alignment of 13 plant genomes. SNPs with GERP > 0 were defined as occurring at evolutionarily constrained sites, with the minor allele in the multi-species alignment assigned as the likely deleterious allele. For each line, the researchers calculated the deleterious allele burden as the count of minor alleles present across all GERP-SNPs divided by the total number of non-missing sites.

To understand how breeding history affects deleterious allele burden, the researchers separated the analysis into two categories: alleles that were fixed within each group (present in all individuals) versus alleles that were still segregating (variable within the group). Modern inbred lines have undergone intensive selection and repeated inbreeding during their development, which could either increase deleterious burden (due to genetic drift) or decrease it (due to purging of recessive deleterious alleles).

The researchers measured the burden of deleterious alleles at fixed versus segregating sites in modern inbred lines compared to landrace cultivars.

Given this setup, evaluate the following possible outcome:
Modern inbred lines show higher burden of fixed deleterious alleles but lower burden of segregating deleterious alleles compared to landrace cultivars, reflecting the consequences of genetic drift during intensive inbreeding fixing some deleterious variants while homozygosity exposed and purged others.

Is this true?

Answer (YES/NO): YES